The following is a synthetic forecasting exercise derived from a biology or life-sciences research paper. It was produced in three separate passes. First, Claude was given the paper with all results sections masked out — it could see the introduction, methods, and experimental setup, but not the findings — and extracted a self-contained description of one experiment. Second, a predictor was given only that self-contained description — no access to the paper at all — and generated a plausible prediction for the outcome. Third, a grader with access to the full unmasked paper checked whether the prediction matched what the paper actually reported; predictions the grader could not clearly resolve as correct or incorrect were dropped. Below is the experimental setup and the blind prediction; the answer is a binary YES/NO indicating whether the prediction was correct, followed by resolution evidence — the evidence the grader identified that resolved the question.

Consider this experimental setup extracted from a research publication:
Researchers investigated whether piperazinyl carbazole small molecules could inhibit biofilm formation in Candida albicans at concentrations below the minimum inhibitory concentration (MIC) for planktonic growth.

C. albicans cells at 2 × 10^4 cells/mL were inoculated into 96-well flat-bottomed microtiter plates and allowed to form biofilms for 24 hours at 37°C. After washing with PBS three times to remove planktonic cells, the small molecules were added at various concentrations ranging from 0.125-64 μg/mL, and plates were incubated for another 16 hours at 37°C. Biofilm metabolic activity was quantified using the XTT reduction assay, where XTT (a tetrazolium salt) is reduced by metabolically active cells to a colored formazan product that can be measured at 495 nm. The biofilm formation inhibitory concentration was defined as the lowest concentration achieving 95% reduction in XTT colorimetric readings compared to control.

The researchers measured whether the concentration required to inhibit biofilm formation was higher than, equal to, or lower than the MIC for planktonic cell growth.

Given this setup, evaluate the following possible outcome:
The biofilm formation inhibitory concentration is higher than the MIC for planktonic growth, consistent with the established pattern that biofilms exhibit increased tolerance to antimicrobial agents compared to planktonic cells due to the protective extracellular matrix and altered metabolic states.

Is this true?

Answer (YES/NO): NO